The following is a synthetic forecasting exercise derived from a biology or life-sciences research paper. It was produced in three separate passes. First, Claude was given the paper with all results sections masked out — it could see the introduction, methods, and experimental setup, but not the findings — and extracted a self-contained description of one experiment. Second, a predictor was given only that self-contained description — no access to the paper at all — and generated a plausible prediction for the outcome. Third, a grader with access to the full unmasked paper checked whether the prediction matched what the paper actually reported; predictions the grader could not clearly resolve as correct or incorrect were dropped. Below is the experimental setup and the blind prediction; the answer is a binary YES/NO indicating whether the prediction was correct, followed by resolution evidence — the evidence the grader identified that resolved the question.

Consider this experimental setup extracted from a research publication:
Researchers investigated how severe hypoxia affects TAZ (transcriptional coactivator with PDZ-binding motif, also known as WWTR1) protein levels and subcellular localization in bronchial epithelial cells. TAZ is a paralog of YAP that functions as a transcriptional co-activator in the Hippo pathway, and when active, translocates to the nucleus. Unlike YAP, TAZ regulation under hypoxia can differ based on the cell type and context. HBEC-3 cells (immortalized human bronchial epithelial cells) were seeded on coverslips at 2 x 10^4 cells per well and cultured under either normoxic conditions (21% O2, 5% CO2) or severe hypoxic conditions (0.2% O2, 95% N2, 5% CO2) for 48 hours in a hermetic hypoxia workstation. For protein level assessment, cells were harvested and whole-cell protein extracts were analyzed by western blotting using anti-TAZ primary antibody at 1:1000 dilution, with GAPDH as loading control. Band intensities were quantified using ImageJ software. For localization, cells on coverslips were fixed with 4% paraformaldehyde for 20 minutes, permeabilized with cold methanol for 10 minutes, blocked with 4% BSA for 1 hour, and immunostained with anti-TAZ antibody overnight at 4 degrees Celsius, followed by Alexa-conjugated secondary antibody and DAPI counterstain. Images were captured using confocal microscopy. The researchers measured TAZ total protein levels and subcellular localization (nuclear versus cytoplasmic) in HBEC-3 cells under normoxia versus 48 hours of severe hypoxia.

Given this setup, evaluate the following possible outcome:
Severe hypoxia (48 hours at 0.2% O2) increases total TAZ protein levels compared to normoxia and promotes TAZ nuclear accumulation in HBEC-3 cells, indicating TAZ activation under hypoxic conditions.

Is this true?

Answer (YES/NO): NO